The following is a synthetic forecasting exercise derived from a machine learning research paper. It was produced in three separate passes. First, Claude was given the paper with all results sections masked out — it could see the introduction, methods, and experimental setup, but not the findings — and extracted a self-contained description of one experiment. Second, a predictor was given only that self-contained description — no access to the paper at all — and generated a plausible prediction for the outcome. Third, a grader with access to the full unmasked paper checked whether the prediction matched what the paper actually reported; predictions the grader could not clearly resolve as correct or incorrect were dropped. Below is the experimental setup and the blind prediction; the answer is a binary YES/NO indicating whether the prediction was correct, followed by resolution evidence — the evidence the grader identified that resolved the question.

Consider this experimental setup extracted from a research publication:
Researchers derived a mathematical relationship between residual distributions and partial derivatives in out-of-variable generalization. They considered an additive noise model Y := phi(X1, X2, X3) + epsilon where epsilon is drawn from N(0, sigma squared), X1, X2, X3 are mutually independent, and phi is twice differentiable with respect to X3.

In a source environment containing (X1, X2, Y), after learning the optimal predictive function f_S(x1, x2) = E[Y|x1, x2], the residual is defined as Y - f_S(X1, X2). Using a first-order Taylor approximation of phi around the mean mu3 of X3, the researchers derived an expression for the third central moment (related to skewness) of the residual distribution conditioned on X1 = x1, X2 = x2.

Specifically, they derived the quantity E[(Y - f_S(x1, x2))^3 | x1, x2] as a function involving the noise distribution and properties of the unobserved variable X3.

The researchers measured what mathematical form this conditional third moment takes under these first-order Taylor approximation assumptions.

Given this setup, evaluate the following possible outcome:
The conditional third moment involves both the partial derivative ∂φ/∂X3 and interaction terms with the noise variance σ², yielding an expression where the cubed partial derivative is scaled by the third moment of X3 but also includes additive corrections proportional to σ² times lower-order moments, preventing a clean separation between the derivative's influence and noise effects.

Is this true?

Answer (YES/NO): NO